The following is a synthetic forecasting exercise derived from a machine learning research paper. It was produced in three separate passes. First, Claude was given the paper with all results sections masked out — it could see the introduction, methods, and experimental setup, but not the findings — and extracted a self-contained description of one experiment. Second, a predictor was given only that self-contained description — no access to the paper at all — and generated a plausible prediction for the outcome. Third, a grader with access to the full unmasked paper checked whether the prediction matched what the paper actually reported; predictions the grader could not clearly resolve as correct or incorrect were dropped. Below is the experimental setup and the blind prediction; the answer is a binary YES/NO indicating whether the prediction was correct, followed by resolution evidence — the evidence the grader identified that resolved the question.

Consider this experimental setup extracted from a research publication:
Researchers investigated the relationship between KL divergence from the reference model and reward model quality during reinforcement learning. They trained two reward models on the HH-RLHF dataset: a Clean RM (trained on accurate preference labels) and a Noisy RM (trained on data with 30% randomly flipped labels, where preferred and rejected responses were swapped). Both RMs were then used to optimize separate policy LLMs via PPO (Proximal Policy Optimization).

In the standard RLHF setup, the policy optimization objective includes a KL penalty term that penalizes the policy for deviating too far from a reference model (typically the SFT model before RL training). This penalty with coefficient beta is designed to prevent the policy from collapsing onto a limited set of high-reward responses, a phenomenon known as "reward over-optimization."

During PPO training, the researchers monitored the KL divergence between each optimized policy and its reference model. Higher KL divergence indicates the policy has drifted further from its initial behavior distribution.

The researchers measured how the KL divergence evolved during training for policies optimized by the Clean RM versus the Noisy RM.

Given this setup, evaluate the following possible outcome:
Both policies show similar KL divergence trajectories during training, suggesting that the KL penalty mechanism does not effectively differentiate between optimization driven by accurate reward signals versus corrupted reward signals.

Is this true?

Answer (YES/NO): NO